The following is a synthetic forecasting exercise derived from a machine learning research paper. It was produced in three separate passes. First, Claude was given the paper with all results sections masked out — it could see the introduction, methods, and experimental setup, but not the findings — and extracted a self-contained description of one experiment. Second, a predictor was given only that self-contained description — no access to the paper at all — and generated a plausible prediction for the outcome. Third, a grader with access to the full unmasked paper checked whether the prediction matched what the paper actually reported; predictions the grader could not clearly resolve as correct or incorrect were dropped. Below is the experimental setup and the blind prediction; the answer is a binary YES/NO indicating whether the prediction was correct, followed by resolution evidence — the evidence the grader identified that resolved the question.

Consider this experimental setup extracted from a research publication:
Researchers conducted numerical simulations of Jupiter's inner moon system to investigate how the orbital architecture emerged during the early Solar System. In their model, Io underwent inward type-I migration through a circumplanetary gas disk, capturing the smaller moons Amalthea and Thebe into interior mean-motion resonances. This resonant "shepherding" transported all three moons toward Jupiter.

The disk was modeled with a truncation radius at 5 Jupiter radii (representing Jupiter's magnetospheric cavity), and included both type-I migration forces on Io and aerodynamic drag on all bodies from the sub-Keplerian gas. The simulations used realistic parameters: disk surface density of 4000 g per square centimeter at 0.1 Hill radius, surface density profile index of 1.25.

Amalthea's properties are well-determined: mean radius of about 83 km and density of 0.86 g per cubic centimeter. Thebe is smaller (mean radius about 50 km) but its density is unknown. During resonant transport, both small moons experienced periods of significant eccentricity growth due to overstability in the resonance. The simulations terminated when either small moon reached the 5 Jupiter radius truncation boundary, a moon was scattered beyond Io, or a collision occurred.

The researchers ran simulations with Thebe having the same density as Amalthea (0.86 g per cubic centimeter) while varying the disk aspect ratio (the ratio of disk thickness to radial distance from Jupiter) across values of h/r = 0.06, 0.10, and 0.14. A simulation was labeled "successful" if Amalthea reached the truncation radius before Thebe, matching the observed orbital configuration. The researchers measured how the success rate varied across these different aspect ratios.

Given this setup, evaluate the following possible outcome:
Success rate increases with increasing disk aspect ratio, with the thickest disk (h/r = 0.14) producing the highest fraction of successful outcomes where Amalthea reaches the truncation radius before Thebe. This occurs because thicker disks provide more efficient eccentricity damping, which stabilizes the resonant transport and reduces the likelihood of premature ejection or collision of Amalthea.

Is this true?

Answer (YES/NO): NO